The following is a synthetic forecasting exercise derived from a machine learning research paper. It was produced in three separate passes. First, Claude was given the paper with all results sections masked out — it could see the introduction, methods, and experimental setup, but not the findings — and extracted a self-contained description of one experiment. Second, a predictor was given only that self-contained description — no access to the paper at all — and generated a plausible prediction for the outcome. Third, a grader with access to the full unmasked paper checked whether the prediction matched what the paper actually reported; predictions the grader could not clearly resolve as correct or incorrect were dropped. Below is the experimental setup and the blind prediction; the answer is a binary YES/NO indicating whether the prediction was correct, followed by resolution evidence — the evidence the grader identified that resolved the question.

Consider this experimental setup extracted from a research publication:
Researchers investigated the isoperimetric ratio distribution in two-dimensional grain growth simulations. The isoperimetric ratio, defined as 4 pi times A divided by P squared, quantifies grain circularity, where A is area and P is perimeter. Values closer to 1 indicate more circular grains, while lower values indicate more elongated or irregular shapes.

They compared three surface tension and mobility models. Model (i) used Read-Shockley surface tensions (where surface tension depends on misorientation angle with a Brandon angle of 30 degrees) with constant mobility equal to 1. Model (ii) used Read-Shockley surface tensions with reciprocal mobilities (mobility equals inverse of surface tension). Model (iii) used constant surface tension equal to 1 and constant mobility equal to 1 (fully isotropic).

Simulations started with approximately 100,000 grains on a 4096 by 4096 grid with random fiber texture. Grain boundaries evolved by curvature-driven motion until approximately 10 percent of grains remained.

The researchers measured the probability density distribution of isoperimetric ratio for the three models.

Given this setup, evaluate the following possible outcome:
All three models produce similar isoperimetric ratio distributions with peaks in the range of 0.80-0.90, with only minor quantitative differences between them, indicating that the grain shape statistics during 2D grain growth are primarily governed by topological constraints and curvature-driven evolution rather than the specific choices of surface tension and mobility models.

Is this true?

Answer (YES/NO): NO